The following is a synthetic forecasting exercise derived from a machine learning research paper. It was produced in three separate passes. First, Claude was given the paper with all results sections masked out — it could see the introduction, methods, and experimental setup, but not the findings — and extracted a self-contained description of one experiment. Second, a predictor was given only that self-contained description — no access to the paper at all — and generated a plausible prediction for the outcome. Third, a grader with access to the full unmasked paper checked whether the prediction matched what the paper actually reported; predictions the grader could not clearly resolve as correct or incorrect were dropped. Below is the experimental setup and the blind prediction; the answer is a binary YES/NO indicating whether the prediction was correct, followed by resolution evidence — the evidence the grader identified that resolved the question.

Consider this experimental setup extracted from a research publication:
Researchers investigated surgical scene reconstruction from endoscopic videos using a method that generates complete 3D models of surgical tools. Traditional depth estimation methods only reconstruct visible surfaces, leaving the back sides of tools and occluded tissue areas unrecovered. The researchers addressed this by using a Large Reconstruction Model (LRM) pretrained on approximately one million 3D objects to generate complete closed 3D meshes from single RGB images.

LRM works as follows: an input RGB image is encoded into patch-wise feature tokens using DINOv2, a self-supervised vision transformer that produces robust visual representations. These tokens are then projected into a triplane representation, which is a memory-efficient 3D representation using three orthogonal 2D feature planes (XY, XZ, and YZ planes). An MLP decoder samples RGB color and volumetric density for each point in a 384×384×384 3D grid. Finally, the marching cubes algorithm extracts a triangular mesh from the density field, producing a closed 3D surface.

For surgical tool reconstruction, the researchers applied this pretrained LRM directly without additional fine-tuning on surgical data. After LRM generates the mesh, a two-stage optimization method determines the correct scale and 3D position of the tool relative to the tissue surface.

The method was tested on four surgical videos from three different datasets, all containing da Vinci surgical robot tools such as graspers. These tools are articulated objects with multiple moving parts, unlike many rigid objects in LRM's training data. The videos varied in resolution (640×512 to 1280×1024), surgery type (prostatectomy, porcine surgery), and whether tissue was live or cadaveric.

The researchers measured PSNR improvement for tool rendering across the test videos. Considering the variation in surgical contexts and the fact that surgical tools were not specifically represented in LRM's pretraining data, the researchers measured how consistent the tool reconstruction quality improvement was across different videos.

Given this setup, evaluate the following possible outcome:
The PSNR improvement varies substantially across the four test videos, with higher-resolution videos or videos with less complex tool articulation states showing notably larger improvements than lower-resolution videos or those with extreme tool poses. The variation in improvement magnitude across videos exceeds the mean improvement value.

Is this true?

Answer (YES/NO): NO